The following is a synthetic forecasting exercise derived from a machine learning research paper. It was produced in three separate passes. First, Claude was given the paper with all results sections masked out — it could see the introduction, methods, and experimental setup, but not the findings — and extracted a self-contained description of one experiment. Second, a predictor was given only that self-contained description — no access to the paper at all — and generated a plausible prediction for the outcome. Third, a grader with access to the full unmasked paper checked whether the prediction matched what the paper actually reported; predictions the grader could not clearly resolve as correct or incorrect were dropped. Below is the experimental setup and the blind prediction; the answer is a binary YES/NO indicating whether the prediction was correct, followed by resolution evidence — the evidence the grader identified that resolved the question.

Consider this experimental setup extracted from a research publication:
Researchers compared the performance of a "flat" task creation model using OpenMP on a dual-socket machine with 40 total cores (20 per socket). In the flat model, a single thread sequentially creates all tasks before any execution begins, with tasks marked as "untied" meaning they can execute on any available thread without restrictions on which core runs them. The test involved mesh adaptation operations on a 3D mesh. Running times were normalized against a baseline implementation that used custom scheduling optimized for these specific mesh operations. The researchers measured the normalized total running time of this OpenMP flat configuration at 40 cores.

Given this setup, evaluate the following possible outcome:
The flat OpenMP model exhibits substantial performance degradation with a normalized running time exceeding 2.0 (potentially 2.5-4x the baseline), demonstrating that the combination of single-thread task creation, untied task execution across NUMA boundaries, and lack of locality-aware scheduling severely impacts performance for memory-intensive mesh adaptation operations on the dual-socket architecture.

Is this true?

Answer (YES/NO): NO